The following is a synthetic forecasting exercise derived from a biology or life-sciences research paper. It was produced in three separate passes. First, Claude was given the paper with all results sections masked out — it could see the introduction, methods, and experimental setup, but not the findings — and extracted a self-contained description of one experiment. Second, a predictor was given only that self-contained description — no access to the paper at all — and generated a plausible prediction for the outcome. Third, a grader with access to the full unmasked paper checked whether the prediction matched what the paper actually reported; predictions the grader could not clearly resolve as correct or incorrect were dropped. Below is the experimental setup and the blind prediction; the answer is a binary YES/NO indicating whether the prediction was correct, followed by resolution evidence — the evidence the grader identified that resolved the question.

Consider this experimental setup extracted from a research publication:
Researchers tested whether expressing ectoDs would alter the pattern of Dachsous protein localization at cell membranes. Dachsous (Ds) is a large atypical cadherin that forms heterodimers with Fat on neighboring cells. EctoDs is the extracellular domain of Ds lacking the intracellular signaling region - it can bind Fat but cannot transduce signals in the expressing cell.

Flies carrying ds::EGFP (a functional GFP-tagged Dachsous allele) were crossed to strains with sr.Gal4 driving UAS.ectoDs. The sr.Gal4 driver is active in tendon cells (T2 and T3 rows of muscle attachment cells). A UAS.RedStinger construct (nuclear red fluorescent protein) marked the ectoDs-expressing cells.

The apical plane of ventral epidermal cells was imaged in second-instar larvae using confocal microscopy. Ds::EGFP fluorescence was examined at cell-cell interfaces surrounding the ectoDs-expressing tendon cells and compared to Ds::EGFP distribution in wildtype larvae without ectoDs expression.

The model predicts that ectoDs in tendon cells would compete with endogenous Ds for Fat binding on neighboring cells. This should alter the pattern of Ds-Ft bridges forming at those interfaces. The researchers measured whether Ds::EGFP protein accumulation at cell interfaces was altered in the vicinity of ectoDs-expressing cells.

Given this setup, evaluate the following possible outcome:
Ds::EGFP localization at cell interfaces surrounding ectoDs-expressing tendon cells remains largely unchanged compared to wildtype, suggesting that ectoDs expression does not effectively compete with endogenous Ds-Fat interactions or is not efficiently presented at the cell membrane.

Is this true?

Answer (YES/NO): NO